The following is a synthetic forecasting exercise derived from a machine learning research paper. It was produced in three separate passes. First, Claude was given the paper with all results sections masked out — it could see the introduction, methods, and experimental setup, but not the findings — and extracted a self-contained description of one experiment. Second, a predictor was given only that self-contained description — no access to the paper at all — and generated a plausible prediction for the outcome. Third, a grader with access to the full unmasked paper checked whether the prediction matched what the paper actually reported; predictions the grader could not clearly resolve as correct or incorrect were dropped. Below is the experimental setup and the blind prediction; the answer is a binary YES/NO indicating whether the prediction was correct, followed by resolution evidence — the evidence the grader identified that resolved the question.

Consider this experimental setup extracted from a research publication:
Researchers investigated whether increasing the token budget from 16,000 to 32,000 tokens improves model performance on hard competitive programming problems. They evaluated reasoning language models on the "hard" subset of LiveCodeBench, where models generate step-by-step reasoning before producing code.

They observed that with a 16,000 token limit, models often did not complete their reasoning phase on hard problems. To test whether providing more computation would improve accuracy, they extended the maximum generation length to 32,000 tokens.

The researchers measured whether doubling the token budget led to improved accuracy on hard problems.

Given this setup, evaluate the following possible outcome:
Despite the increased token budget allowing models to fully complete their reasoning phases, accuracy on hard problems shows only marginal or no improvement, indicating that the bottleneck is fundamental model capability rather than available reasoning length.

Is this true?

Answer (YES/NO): YES